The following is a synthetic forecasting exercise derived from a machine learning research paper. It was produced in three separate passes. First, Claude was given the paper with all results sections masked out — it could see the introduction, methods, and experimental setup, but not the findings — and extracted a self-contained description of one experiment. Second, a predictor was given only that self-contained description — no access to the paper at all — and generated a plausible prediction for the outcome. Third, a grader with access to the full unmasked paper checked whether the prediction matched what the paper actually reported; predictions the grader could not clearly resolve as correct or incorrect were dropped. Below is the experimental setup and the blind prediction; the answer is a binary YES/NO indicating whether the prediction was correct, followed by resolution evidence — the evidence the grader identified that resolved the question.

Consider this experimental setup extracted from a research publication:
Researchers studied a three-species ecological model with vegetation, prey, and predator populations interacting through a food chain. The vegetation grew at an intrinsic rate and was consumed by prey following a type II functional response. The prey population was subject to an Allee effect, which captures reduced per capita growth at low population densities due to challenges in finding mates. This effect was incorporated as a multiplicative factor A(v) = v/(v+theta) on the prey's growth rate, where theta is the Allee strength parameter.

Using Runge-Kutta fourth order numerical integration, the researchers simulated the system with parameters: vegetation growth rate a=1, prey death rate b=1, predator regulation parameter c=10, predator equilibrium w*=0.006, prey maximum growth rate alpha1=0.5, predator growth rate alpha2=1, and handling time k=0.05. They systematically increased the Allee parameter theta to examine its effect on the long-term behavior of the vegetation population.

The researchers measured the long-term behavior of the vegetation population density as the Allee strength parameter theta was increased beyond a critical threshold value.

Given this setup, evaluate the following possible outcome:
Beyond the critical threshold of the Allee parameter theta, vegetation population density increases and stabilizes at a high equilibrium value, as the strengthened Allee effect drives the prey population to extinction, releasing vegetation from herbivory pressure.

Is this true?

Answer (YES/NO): NO